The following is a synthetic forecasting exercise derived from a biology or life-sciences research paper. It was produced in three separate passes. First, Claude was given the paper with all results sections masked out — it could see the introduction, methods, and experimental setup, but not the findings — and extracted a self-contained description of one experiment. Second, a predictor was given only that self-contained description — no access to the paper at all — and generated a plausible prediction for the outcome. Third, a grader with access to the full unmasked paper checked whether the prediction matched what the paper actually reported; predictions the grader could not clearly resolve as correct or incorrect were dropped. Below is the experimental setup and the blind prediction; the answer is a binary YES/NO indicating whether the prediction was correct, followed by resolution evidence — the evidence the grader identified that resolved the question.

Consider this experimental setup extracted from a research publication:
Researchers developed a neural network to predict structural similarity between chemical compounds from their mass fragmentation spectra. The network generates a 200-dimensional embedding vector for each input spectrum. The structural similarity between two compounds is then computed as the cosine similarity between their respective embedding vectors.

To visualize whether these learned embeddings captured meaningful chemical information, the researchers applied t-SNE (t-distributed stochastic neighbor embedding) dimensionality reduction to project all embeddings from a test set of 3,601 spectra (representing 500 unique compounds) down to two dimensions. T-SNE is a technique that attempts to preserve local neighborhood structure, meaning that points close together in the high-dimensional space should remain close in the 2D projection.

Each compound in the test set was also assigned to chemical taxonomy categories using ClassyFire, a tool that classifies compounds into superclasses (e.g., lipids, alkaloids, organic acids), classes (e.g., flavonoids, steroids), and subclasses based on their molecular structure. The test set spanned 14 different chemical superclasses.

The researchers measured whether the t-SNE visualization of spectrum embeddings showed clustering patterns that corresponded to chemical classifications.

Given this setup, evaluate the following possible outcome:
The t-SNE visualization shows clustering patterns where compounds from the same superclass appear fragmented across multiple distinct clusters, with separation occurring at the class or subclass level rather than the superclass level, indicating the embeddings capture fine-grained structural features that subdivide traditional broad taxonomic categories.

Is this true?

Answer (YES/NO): NO